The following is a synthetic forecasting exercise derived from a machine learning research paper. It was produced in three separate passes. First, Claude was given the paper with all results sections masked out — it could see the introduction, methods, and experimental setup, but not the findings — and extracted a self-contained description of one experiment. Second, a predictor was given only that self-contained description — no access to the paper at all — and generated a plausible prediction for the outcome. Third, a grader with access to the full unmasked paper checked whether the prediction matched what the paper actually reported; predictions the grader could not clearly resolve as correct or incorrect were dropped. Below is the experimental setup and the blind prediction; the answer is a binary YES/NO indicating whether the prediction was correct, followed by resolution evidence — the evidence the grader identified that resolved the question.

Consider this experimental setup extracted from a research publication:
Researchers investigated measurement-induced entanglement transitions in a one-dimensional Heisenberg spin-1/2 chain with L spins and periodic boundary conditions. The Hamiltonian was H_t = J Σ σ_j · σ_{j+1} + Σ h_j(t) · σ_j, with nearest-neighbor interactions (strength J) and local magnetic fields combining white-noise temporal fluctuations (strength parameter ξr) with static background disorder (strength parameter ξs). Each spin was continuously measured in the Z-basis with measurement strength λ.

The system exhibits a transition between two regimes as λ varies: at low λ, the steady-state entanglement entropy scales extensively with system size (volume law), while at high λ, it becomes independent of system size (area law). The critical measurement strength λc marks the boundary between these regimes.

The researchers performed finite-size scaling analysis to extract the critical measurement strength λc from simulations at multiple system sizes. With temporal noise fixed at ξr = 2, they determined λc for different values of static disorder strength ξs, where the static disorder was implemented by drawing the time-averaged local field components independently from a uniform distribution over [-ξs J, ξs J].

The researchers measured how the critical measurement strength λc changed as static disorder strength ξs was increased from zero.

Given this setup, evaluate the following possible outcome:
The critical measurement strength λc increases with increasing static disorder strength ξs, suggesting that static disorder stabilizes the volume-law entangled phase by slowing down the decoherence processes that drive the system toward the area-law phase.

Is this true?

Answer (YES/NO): NO